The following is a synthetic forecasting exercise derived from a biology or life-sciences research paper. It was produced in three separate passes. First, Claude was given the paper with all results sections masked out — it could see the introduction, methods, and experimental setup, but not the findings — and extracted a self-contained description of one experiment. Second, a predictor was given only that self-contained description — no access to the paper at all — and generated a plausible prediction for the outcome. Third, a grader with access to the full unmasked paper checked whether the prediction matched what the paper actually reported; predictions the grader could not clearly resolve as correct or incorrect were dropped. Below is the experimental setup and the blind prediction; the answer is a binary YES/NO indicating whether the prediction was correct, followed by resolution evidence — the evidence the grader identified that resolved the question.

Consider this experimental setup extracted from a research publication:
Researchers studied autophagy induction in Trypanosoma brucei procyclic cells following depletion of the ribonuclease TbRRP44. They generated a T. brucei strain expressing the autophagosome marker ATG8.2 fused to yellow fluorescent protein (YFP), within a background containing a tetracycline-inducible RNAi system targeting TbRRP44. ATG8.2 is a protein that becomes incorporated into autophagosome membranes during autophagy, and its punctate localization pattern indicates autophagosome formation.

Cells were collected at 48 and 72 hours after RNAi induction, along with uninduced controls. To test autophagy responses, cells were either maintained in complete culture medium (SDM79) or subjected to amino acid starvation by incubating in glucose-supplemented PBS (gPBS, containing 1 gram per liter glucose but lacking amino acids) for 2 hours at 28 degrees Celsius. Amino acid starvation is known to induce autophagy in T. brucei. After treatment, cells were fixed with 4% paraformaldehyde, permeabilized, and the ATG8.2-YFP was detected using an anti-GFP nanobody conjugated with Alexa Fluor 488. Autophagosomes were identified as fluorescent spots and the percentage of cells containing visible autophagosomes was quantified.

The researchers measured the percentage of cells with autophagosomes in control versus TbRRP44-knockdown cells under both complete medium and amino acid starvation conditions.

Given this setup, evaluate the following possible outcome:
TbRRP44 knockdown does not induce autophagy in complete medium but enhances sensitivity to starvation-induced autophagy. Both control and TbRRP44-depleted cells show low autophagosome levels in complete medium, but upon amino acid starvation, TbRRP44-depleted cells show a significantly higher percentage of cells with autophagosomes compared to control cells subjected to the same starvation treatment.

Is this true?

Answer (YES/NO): NO